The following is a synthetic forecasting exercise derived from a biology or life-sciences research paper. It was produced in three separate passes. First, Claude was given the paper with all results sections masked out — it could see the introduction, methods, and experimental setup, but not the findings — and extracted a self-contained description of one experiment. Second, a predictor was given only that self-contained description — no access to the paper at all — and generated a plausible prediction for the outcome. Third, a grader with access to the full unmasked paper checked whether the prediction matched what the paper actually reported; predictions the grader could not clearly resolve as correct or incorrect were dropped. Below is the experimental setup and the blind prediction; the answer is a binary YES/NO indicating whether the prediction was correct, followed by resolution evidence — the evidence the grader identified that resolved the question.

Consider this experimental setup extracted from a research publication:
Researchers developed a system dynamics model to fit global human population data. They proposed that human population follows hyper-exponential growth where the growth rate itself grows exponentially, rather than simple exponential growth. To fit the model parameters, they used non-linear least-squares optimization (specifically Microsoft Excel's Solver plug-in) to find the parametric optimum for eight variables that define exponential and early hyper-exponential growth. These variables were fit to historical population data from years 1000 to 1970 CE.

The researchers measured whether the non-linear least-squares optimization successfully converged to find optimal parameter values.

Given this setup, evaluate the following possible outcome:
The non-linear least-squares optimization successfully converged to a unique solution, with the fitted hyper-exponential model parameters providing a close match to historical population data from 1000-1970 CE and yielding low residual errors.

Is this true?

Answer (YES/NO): NO